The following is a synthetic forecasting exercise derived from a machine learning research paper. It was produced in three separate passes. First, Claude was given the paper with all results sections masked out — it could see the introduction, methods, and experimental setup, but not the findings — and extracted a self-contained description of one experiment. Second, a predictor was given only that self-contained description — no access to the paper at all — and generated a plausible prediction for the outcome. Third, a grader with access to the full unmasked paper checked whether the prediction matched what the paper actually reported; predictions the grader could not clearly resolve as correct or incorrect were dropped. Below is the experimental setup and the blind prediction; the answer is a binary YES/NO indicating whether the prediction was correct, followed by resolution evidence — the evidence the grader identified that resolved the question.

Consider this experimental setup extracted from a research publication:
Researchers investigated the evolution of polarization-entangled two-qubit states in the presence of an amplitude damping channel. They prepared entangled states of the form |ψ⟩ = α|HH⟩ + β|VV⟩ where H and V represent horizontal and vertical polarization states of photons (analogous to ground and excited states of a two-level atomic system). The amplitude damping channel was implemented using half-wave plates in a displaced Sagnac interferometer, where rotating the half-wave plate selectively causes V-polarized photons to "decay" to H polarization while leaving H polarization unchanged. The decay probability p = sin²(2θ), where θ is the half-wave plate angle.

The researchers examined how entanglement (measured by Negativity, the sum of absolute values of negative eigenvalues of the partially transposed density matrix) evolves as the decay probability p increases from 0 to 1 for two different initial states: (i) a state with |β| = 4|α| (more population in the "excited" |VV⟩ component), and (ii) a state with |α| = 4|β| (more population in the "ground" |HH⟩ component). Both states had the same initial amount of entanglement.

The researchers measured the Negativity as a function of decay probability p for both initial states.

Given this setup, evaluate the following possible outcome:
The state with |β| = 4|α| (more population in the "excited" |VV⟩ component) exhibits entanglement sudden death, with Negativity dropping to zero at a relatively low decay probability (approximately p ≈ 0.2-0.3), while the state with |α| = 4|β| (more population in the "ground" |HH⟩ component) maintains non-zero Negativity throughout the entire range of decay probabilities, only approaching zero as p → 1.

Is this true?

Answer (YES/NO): NO